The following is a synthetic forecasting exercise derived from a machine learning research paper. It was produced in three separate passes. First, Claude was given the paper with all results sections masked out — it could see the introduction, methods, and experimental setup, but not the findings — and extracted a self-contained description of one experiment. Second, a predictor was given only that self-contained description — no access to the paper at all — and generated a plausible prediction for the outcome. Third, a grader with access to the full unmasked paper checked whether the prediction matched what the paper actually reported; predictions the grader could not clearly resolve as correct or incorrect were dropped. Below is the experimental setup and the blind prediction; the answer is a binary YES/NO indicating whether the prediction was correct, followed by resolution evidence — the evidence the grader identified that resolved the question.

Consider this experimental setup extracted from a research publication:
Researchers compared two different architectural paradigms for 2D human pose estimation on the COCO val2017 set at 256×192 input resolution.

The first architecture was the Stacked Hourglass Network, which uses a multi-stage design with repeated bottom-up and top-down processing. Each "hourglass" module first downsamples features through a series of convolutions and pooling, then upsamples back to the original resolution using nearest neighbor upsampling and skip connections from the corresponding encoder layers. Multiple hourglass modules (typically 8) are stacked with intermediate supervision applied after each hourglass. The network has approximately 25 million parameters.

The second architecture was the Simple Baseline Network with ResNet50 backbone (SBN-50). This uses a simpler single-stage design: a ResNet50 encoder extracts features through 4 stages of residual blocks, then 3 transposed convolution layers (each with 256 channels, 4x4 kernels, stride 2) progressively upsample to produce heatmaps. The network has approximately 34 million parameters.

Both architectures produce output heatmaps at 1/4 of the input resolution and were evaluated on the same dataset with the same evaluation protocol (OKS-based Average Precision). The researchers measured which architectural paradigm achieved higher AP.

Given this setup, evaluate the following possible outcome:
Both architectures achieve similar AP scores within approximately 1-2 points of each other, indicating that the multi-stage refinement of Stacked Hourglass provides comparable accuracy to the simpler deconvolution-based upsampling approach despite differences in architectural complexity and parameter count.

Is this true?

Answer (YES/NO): NO